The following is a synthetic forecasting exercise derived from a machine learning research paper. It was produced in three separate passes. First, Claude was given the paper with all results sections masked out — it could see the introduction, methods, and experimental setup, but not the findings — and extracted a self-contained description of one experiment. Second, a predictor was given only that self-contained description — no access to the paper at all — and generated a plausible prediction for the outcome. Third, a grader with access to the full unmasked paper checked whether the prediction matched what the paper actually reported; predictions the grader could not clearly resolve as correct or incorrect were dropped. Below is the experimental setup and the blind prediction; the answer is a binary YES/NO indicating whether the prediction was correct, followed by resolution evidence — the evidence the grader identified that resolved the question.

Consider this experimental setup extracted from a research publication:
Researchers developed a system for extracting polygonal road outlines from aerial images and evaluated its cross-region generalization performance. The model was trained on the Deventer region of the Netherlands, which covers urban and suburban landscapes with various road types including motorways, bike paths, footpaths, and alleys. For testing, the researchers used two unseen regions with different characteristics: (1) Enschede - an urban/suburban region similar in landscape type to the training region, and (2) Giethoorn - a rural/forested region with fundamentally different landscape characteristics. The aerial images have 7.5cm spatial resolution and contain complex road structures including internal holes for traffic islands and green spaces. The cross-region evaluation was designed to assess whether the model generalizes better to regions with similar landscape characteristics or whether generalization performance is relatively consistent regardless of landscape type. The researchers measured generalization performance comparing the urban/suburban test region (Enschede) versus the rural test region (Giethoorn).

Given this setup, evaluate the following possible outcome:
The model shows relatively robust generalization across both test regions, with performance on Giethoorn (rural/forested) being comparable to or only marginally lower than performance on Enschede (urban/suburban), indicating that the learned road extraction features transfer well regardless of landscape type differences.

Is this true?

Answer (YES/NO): NO